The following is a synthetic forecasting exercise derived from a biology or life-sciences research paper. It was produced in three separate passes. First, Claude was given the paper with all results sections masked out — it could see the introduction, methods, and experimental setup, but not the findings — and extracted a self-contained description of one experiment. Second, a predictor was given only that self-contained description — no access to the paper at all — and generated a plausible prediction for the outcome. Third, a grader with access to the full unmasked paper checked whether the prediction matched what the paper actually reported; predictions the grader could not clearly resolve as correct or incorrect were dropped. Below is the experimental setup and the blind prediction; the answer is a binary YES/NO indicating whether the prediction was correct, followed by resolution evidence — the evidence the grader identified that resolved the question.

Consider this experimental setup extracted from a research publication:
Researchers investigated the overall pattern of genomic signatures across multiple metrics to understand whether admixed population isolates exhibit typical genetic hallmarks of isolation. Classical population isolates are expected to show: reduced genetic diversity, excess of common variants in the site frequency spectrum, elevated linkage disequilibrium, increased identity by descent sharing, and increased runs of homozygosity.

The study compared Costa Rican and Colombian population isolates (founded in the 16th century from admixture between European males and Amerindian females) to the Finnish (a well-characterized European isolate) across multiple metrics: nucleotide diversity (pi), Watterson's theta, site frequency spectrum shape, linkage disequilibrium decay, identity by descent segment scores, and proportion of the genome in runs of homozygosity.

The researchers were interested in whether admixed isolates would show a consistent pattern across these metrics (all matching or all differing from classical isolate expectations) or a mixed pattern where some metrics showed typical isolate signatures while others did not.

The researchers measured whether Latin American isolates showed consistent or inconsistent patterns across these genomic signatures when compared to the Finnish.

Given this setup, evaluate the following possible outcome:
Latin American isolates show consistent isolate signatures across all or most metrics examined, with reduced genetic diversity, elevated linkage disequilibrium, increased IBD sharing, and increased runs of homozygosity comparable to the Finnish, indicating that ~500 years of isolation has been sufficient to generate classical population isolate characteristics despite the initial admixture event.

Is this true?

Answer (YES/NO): NO